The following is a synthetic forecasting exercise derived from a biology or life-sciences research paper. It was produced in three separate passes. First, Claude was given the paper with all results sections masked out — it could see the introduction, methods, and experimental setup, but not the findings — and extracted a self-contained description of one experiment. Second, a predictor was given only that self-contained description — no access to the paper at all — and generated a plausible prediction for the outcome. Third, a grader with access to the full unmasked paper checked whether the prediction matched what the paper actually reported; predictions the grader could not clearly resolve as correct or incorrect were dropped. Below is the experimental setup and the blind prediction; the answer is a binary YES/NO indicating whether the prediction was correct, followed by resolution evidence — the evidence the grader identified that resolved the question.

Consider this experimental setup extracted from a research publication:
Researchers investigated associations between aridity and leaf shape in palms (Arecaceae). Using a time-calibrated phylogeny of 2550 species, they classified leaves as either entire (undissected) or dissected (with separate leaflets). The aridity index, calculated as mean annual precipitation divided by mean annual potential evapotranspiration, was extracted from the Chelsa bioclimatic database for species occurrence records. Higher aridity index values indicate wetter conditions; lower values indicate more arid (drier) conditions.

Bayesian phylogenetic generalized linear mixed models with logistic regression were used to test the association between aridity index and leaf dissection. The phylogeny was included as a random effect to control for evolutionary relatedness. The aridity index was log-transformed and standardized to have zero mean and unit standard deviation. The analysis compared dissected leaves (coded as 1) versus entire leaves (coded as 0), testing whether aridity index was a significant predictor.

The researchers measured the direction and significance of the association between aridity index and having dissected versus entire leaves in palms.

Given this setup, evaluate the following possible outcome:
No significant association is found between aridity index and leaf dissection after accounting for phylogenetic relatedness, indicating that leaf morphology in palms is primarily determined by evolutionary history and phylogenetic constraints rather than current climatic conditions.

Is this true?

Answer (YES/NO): NO